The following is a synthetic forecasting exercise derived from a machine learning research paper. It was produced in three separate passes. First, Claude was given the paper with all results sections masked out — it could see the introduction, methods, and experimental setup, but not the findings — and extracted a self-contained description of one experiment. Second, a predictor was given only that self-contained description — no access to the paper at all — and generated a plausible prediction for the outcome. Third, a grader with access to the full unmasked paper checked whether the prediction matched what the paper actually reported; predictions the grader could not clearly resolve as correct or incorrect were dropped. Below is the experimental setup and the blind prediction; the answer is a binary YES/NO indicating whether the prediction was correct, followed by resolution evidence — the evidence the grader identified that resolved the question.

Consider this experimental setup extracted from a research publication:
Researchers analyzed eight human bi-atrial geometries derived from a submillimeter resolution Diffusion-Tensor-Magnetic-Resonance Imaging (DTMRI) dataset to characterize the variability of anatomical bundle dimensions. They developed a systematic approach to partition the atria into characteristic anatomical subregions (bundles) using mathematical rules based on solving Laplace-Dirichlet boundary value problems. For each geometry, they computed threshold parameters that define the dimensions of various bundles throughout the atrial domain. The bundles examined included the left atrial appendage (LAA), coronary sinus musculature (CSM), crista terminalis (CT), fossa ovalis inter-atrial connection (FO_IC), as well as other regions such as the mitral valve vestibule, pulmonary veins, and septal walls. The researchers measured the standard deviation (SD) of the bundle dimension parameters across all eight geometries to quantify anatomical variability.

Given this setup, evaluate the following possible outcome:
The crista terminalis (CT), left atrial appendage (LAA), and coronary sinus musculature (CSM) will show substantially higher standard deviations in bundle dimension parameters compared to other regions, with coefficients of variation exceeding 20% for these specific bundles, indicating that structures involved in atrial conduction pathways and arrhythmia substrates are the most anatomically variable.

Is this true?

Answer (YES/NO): NO